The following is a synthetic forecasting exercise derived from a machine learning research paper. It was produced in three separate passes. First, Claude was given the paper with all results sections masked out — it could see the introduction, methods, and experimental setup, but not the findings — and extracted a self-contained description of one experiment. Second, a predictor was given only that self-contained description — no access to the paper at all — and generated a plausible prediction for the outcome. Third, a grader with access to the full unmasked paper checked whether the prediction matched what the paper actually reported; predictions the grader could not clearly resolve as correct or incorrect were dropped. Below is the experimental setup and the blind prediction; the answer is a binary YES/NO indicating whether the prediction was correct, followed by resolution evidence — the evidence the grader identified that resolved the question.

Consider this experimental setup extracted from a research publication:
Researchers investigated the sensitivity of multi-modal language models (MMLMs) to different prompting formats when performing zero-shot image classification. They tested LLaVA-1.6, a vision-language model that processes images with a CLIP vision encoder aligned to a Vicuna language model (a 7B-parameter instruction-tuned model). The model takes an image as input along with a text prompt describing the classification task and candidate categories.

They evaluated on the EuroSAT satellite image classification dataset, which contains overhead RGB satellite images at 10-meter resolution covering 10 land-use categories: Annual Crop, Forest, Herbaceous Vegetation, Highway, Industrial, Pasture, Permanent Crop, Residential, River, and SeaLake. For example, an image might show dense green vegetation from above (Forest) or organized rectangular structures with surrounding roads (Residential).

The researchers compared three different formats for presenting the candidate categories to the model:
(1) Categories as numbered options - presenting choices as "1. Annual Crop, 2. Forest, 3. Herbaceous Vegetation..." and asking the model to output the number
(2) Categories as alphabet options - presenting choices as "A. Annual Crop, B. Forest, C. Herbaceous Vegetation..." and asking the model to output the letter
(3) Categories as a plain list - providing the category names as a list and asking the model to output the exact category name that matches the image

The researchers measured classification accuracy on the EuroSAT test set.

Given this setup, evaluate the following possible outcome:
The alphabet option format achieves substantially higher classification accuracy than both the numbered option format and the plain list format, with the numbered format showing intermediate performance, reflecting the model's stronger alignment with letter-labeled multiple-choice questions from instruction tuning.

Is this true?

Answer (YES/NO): NO